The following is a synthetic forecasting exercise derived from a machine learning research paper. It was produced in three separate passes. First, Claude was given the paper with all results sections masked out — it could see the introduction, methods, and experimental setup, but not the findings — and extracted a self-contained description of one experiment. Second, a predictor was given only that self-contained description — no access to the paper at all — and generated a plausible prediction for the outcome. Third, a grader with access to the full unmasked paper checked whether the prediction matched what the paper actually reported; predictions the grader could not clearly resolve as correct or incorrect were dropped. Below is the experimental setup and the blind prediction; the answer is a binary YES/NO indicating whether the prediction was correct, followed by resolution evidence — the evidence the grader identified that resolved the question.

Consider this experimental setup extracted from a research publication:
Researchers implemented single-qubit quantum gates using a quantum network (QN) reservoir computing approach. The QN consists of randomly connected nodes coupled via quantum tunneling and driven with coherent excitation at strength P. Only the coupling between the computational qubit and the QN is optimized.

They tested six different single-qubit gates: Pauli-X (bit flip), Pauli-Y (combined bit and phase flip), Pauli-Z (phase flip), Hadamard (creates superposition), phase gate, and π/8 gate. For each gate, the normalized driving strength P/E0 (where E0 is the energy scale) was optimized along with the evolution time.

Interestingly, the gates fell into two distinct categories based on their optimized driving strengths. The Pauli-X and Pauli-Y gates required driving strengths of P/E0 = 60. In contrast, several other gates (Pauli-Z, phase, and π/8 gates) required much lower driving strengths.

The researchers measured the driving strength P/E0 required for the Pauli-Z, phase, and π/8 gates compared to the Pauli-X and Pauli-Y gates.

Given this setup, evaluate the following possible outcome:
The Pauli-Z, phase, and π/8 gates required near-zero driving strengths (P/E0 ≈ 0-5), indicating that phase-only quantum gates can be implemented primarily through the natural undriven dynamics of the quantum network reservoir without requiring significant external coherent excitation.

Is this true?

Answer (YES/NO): YES